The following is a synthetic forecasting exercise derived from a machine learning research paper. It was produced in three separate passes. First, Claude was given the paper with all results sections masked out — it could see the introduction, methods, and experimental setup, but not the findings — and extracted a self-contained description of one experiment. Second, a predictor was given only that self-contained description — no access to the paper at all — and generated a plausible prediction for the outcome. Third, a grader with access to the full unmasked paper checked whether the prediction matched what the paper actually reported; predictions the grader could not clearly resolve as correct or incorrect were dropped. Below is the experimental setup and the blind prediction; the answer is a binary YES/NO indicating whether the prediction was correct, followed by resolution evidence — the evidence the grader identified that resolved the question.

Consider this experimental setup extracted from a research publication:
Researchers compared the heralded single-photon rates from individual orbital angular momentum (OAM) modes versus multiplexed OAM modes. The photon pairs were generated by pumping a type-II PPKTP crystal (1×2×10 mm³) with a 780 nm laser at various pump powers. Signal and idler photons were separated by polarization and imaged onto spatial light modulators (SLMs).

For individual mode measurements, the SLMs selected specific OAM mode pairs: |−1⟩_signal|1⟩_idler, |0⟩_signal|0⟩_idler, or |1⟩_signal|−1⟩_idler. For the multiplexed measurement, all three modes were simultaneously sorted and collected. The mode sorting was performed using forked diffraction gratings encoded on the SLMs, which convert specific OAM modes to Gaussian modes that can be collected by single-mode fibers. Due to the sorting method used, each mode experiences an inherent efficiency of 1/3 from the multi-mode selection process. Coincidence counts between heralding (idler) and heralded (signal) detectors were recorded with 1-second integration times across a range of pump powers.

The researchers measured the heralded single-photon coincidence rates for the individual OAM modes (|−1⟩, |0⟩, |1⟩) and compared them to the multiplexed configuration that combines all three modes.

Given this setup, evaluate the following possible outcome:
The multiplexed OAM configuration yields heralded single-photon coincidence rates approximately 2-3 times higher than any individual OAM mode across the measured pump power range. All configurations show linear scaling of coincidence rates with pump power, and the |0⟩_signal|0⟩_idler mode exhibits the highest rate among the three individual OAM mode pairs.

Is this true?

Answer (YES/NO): NO